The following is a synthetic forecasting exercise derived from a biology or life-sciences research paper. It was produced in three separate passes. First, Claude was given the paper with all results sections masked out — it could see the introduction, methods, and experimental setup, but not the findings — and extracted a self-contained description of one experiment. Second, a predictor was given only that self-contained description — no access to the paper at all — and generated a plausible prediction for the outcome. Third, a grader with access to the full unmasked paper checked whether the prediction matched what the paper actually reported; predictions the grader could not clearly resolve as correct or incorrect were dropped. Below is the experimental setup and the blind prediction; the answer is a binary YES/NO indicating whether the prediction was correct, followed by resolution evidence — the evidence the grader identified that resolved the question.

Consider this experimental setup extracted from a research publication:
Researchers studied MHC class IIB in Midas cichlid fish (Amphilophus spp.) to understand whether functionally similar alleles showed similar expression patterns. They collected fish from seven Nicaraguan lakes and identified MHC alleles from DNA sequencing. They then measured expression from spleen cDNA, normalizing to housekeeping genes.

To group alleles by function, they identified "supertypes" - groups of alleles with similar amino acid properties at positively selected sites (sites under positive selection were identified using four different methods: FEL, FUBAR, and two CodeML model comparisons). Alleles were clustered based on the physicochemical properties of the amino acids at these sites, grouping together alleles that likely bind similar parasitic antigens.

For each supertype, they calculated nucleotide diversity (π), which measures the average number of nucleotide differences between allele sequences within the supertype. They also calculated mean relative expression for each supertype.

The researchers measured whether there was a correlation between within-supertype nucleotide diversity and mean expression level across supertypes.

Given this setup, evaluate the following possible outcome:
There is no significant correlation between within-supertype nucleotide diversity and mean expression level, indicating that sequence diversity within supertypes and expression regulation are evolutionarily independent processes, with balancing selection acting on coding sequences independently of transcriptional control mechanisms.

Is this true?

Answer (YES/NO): NO